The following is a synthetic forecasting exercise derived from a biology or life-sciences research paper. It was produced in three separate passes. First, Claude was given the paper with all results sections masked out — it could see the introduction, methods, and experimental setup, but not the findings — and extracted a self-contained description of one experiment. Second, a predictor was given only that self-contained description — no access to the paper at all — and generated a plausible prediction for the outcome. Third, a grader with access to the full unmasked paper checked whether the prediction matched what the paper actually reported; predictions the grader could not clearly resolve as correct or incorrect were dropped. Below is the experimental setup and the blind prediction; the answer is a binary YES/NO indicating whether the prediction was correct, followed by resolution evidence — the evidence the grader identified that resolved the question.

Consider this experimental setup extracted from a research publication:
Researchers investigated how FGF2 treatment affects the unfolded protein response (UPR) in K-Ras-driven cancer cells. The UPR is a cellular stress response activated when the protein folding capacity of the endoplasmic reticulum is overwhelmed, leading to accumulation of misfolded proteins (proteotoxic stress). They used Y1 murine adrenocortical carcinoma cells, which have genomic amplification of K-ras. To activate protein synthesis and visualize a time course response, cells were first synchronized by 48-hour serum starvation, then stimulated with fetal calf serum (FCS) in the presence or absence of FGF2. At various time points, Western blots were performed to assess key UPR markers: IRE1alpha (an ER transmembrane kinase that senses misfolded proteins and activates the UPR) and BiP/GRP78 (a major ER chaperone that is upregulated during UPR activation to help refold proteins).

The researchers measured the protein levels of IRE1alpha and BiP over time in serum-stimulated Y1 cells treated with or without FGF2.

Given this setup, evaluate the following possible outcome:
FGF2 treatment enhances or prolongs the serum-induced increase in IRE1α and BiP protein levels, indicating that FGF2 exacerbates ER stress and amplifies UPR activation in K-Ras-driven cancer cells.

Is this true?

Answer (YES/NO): YES